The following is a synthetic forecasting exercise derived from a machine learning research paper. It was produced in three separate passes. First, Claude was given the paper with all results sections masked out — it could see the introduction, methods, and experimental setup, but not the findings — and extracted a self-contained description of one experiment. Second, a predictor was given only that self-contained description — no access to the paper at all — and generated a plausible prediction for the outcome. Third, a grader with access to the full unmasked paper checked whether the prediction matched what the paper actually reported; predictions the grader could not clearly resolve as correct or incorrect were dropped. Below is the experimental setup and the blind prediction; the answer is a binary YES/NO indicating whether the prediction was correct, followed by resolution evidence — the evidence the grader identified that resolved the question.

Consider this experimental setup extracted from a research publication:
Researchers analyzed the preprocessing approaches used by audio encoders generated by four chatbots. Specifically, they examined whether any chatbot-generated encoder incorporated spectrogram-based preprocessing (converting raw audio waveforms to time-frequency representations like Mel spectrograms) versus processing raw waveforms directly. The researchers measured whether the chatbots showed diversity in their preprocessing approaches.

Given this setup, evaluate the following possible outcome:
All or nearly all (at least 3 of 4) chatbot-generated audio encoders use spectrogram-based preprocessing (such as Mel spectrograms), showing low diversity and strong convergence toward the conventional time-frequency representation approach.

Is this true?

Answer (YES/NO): NO